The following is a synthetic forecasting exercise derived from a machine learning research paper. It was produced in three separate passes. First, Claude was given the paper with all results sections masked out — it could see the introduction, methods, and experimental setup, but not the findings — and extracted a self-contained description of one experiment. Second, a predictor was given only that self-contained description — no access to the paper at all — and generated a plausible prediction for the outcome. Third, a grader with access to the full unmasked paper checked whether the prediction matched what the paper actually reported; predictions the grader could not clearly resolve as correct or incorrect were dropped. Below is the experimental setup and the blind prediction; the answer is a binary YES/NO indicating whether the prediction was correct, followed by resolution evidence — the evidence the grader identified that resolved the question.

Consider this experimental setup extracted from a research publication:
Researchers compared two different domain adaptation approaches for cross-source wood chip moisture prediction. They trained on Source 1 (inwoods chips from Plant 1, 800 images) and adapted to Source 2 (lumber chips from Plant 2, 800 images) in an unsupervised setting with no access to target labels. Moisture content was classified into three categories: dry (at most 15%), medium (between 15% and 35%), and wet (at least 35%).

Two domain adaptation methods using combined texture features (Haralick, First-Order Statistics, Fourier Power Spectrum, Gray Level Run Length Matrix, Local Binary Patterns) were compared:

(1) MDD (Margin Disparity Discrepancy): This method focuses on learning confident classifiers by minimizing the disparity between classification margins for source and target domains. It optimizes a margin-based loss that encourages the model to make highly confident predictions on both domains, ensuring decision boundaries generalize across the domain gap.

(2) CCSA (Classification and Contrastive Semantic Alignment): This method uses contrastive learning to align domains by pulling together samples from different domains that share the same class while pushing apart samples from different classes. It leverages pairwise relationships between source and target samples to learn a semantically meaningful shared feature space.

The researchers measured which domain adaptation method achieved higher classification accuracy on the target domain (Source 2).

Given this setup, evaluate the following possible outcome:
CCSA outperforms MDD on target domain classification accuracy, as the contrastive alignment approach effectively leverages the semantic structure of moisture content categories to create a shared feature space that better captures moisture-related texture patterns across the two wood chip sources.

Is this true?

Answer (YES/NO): YES